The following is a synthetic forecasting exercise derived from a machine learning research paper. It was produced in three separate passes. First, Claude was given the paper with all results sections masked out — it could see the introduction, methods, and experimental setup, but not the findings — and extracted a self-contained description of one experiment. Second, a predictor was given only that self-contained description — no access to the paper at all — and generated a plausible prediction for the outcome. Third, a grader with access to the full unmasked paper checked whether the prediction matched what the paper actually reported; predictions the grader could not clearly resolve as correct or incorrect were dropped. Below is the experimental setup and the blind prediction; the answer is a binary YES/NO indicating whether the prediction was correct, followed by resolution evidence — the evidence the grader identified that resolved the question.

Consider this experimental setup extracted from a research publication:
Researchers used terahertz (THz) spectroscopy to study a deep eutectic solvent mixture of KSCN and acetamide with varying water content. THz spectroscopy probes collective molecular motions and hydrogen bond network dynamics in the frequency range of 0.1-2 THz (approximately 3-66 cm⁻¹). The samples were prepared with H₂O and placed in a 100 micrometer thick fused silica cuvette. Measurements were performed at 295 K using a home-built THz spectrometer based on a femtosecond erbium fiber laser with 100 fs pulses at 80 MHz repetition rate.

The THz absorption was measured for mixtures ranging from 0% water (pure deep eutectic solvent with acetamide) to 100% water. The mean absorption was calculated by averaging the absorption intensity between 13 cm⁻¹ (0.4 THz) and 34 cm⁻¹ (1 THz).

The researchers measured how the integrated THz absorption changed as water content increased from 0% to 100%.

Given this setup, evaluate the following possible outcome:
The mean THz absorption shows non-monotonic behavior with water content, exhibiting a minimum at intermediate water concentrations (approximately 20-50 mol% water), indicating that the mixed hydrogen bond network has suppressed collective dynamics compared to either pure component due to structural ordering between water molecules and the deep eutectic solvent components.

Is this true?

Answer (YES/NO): NO